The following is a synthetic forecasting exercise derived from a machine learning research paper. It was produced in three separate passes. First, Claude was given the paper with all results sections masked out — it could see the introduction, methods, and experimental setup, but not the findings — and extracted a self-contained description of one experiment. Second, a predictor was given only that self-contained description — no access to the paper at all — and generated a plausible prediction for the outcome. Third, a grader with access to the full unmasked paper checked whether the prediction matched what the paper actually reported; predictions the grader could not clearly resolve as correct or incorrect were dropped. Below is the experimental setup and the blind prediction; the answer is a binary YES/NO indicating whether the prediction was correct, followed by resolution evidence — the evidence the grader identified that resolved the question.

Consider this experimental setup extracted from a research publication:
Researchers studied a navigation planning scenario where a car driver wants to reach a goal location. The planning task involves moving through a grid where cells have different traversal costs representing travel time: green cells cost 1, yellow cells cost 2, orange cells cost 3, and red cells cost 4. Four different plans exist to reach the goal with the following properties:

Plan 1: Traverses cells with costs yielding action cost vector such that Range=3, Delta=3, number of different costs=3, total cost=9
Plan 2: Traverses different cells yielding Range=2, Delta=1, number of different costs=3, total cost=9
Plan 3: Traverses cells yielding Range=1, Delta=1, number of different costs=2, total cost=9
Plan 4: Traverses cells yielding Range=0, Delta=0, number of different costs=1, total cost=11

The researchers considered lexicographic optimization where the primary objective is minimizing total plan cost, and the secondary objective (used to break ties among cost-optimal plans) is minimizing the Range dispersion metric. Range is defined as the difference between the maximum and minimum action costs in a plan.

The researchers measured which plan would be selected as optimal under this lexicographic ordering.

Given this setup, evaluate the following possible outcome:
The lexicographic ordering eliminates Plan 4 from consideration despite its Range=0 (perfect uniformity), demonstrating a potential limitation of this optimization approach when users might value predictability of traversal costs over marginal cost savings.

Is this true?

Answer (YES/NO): NO